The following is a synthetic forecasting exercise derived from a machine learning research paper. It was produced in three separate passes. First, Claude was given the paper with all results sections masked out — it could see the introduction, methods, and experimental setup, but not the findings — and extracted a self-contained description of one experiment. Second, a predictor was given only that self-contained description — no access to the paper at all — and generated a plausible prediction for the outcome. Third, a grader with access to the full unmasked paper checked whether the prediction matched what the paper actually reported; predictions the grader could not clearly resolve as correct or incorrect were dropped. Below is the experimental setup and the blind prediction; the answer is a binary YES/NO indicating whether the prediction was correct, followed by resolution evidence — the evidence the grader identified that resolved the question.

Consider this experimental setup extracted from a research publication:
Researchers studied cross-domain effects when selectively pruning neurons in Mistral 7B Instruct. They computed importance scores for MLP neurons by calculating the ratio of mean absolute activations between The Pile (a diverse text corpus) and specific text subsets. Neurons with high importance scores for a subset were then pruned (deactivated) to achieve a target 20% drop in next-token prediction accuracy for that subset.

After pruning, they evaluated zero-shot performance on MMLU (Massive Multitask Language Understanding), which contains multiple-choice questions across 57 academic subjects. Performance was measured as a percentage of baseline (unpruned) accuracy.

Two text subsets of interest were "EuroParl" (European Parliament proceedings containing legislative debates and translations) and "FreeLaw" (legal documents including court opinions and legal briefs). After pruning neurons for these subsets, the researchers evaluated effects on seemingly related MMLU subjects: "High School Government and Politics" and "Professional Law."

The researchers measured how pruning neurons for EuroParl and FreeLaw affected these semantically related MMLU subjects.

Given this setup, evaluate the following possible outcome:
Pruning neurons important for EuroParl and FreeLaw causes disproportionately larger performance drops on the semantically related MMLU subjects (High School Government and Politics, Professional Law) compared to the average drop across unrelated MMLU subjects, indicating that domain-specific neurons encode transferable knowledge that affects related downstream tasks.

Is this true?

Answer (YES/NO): NO